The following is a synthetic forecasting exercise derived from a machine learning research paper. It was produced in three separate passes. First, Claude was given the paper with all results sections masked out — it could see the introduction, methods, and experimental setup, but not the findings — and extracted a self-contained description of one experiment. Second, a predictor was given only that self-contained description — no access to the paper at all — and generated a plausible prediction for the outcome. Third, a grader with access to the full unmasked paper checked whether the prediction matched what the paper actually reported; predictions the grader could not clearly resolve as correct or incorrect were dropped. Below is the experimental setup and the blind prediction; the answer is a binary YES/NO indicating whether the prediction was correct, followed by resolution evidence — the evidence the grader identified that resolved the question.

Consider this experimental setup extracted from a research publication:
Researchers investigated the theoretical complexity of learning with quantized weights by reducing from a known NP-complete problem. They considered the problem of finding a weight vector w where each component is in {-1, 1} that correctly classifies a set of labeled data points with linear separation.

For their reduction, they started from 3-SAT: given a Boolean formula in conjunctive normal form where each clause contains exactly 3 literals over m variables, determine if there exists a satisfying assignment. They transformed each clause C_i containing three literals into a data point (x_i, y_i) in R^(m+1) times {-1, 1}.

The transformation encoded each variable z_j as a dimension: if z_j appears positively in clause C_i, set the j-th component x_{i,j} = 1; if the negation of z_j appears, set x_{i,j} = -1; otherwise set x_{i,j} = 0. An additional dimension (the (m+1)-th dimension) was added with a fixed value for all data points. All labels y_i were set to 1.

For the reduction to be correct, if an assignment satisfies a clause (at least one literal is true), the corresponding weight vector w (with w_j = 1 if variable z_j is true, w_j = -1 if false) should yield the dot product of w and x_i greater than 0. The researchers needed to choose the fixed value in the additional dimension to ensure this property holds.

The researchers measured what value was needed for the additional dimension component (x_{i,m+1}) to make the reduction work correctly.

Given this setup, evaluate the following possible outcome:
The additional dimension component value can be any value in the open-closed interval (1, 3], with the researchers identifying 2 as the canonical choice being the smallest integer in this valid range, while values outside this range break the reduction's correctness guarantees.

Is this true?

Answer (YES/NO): NO